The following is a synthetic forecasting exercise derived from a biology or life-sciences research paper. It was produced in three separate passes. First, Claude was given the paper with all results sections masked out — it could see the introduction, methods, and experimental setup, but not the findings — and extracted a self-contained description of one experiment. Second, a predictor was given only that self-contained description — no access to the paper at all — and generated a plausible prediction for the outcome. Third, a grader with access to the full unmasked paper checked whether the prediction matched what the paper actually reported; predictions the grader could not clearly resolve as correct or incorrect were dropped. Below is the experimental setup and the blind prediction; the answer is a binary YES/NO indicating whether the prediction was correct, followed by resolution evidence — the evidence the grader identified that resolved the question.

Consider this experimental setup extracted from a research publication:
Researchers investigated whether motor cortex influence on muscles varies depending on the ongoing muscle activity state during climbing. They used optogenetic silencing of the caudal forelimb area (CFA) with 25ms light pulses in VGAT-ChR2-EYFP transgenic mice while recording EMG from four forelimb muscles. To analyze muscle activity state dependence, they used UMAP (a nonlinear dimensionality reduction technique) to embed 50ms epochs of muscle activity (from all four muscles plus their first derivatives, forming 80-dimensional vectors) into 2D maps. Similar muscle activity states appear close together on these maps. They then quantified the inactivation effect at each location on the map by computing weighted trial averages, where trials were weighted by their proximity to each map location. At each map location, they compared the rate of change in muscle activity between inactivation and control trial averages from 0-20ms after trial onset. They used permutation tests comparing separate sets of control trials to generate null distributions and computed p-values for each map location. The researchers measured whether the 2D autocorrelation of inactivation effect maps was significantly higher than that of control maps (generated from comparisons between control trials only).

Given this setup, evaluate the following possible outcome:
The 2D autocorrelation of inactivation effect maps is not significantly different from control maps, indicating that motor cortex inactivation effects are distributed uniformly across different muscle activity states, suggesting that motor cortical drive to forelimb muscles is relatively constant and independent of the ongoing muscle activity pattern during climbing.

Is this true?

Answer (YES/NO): NO